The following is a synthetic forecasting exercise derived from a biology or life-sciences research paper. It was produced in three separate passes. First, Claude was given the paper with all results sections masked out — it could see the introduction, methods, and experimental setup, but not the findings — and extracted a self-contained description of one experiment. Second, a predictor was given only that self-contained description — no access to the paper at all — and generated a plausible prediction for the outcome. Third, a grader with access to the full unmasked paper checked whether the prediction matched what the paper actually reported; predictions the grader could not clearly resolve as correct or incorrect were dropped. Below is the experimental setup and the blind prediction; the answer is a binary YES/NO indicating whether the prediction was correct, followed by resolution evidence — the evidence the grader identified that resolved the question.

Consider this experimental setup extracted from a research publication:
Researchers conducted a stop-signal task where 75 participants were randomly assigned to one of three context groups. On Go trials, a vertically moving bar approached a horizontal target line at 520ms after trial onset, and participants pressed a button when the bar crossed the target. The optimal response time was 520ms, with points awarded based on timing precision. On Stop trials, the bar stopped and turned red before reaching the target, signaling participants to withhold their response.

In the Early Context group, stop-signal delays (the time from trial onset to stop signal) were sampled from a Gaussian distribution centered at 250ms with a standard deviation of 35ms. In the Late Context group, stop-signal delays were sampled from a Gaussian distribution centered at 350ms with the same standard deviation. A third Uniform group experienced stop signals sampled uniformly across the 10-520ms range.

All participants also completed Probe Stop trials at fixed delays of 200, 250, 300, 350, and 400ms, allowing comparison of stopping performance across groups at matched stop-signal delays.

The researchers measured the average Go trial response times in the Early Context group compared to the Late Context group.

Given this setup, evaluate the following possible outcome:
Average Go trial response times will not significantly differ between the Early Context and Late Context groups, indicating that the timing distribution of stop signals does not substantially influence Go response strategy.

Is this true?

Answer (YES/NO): NO